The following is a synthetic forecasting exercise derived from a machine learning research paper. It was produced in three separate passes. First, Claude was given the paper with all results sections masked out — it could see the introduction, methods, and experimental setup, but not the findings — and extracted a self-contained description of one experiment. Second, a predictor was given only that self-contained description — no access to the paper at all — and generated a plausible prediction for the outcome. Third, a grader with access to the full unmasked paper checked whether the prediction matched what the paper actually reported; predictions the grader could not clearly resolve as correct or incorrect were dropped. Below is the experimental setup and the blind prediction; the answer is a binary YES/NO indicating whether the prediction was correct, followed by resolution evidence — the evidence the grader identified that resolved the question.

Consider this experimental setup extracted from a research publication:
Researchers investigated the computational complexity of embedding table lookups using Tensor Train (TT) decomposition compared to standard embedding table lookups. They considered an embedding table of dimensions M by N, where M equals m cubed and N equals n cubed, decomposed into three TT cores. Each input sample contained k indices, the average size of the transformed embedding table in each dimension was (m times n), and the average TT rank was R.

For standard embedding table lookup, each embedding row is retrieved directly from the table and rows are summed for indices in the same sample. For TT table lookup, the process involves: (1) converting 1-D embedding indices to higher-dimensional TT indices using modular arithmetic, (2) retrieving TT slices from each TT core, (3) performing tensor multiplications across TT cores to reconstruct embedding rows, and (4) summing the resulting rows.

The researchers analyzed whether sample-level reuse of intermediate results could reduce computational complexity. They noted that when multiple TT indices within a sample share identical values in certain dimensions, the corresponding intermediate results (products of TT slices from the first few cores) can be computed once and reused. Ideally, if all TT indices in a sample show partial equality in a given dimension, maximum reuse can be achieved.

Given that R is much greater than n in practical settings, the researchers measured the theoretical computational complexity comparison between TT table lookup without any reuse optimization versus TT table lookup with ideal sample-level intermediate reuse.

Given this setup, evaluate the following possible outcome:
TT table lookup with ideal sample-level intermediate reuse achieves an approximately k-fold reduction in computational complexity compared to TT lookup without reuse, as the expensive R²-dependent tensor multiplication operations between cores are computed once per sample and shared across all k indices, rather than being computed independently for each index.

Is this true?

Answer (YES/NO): YES